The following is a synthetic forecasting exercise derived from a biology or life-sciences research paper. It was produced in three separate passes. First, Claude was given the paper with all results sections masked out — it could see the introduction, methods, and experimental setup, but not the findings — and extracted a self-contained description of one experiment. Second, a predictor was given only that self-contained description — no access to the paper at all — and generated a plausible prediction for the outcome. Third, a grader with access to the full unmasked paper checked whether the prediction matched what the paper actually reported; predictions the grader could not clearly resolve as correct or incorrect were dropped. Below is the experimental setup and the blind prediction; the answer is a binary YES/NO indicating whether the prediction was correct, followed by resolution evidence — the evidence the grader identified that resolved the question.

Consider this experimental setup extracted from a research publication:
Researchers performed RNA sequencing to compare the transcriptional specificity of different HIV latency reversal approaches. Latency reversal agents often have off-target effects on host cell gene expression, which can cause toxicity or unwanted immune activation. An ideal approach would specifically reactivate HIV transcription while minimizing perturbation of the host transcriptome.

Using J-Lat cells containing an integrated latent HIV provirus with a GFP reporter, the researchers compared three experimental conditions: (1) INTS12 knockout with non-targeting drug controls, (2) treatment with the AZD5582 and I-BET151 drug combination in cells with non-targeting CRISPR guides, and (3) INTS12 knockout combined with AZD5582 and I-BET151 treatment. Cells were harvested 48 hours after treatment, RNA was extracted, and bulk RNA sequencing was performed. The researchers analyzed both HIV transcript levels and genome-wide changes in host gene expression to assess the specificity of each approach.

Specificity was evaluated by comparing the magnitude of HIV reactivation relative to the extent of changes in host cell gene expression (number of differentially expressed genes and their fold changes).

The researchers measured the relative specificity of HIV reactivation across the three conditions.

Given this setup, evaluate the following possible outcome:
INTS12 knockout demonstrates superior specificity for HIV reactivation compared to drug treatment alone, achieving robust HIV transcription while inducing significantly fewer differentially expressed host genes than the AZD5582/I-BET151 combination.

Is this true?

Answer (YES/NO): YES